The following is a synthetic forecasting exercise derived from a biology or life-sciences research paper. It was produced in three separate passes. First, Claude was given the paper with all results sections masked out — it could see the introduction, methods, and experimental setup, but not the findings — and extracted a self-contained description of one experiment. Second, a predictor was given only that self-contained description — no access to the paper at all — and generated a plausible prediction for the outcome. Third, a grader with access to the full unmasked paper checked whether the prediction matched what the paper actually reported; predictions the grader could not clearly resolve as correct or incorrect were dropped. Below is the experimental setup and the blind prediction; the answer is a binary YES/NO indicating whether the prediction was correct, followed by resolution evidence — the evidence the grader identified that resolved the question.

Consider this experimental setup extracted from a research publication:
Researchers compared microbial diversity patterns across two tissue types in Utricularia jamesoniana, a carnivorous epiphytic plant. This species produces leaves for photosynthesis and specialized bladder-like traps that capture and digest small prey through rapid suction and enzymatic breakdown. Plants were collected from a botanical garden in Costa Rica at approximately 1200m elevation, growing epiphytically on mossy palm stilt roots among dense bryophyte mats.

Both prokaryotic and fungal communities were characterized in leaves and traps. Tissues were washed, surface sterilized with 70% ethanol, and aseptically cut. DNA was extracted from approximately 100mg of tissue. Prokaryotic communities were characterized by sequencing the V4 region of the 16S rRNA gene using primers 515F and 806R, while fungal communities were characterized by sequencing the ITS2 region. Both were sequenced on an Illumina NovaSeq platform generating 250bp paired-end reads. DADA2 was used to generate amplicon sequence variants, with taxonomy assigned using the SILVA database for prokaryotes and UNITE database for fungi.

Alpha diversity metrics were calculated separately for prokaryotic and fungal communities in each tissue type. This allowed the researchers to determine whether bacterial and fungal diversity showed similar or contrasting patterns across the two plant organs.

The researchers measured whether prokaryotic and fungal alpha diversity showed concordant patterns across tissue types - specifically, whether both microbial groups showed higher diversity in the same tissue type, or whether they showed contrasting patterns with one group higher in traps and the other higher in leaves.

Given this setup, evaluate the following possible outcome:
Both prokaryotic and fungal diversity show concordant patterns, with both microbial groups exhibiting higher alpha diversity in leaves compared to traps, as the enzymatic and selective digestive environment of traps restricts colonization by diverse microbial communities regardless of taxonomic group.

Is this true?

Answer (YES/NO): NO